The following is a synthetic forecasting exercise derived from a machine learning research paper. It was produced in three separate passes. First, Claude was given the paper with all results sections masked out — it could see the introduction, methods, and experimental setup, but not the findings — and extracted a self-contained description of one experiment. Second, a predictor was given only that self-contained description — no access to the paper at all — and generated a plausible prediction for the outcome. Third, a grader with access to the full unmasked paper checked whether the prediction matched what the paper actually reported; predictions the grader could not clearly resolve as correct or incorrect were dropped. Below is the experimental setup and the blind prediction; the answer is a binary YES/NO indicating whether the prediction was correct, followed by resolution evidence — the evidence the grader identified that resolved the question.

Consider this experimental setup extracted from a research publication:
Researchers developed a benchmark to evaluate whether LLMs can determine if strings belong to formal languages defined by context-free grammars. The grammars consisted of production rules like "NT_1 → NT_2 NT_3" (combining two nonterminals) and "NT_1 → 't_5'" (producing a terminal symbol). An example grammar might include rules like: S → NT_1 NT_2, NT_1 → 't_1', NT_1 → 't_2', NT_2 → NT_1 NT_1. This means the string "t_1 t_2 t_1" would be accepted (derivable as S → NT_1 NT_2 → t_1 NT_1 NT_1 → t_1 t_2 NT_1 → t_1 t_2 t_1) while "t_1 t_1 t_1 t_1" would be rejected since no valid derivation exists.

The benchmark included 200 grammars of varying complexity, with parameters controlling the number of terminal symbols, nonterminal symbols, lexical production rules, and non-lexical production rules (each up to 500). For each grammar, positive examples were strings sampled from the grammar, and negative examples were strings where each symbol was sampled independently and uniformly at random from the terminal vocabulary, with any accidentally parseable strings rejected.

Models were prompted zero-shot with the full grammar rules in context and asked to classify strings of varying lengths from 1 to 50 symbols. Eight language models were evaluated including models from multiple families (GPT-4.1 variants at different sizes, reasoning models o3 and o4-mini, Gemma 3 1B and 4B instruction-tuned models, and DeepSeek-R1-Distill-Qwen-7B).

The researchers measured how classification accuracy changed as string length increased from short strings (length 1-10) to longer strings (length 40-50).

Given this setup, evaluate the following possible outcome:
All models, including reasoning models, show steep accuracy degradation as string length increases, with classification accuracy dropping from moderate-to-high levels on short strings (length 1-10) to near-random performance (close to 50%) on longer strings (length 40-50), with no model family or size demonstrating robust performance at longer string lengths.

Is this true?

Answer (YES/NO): YES